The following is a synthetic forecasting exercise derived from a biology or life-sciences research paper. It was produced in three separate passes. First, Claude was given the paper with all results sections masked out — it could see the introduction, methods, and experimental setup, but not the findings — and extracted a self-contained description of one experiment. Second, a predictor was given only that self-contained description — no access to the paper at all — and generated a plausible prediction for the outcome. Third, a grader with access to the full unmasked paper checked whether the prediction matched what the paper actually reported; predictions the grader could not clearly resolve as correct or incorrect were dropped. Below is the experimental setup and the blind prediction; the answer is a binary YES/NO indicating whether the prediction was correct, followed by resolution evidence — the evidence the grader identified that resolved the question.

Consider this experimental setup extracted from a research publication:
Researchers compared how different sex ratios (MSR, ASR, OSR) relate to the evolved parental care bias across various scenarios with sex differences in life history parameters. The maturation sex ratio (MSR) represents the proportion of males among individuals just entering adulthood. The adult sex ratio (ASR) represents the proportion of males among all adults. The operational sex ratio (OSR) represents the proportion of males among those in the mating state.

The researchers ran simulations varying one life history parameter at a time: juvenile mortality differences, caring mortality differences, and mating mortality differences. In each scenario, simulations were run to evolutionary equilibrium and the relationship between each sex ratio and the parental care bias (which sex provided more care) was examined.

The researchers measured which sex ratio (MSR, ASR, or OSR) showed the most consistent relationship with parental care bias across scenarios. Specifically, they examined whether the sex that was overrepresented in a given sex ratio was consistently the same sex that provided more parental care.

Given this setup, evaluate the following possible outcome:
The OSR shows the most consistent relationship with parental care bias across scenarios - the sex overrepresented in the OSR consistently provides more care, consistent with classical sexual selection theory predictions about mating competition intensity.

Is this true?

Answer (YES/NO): NO